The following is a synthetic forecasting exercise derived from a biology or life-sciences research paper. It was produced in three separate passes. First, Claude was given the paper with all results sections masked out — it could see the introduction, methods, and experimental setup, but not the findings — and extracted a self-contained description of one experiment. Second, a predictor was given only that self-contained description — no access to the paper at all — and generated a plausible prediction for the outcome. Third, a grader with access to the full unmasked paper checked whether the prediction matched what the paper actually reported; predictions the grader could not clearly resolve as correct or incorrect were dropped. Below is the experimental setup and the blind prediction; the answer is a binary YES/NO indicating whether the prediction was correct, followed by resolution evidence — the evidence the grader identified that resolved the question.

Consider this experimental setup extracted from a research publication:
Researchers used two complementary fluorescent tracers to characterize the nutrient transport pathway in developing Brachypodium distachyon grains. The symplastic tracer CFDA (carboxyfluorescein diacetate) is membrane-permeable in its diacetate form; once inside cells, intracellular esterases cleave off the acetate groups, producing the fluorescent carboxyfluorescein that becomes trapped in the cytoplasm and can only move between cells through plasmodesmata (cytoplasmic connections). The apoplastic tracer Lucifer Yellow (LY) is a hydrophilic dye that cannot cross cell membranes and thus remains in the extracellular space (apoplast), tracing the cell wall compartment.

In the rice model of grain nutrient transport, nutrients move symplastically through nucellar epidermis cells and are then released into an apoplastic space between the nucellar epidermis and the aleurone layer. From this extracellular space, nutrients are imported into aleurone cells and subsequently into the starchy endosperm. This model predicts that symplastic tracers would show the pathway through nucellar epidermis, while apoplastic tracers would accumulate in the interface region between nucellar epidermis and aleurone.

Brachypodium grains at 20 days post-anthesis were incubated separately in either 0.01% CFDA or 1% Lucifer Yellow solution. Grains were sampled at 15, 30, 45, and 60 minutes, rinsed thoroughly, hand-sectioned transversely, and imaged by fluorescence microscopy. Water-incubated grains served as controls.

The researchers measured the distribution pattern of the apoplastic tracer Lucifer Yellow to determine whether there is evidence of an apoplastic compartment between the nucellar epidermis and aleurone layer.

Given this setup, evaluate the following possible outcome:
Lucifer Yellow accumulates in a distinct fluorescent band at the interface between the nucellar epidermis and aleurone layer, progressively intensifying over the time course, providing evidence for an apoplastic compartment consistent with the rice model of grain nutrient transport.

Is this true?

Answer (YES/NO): NO